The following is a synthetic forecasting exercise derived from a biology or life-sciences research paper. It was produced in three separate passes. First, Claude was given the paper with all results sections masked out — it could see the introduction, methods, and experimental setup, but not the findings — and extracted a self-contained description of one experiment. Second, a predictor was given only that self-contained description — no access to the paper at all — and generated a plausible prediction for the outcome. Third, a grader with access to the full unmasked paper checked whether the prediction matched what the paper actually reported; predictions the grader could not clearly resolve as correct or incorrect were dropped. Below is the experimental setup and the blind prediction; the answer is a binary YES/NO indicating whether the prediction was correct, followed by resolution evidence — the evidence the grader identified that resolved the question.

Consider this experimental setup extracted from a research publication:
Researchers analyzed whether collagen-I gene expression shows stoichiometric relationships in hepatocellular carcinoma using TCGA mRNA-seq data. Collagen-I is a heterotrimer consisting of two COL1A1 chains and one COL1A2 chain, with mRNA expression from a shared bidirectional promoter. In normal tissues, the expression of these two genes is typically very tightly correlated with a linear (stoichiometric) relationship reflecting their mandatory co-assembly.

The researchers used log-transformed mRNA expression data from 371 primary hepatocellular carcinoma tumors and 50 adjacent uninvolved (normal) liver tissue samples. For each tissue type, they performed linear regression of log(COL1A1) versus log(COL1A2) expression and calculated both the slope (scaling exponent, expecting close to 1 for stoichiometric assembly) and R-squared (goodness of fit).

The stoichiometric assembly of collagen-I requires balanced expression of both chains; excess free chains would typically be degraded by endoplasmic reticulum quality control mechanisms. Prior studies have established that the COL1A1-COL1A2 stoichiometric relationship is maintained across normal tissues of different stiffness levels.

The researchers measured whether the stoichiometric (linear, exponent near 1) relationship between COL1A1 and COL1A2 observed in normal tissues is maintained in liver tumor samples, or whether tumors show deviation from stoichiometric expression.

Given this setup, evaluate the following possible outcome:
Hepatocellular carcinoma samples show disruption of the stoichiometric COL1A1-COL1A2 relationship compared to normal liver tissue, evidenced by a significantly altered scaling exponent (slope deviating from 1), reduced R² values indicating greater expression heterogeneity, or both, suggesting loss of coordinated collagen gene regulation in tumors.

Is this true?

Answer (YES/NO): NO